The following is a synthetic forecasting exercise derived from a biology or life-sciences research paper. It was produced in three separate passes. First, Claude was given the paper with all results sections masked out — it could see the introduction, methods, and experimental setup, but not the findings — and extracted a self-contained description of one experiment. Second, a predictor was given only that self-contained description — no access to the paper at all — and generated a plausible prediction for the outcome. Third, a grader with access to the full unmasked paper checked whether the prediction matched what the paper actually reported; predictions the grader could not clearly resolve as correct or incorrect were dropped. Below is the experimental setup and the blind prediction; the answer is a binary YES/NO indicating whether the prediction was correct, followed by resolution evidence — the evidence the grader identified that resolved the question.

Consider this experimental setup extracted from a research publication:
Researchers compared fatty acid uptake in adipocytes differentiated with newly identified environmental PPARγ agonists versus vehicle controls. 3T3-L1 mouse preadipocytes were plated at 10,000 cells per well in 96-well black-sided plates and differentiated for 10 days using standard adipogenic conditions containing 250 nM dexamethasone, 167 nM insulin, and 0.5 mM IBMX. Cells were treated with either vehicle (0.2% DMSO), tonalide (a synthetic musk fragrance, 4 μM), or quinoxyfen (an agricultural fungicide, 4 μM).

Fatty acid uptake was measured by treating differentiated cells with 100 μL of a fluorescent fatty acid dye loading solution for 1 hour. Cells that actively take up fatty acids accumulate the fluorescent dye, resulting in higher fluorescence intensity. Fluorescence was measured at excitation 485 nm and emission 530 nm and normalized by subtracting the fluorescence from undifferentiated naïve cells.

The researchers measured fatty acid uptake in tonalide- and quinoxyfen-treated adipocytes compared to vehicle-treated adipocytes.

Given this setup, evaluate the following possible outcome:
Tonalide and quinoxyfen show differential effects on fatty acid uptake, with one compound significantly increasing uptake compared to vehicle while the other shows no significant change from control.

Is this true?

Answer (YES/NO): NO